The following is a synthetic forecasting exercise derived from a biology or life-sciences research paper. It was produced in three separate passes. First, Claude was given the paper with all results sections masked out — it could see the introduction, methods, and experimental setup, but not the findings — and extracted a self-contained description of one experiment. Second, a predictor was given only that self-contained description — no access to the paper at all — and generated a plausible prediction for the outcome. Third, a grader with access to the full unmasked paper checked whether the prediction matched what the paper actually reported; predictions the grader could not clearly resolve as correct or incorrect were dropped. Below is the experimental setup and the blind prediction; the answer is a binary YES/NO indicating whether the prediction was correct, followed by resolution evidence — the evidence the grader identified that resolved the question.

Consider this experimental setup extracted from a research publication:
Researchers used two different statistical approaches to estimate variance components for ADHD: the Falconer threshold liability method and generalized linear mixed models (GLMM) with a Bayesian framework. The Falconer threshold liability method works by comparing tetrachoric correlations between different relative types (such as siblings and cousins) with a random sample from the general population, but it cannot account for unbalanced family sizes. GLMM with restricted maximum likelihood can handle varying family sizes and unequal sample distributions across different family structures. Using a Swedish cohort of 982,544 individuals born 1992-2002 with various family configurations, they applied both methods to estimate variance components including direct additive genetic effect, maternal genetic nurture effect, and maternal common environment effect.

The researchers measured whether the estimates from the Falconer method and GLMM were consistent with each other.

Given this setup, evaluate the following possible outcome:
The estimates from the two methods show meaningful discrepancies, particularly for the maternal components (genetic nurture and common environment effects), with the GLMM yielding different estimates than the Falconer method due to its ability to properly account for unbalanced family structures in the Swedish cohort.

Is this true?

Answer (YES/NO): YES